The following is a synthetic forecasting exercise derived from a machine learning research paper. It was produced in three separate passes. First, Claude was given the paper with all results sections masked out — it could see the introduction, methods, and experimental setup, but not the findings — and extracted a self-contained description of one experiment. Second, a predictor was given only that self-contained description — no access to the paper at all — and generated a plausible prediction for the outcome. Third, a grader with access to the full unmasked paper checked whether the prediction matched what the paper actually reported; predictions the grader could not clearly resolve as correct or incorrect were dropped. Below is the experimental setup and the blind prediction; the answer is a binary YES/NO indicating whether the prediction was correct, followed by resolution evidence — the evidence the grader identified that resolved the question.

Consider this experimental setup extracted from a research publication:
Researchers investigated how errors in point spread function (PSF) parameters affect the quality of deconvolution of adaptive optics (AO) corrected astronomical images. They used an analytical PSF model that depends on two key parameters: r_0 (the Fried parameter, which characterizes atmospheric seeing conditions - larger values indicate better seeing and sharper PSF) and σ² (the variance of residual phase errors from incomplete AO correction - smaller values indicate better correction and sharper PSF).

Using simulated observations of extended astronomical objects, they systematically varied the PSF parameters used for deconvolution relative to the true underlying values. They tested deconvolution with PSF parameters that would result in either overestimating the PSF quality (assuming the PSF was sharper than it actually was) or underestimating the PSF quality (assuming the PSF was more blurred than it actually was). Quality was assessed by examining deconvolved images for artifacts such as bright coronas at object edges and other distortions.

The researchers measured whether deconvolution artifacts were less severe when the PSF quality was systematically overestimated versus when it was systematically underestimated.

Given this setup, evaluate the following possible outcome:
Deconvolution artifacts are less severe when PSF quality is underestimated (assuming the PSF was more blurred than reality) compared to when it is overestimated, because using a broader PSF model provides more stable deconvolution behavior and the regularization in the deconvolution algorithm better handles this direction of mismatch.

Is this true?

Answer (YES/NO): NO